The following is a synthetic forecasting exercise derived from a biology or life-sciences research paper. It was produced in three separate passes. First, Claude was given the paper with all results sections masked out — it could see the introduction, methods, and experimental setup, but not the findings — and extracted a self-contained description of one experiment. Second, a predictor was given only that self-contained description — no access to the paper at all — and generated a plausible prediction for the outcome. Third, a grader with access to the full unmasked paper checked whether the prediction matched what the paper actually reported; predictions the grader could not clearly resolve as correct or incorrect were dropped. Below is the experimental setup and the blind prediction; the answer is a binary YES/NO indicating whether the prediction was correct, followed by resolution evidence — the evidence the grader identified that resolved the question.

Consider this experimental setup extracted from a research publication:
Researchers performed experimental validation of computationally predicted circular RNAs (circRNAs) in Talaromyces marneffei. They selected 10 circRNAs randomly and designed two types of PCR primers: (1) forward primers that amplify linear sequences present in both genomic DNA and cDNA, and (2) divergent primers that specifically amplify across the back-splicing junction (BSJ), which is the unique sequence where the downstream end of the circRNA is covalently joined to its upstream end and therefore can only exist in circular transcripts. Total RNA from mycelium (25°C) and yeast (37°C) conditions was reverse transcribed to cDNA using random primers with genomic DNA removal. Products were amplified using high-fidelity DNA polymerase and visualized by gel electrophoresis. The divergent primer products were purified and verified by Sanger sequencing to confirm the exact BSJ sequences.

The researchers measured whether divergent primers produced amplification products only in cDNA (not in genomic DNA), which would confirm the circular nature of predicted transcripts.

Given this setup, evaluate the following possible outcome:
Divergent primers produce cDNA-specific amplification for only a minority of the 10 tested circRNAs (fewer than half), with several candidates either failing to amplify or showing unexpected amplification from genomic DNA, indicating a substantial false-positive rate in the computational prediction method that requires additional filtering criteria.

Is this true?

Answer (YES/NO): NO